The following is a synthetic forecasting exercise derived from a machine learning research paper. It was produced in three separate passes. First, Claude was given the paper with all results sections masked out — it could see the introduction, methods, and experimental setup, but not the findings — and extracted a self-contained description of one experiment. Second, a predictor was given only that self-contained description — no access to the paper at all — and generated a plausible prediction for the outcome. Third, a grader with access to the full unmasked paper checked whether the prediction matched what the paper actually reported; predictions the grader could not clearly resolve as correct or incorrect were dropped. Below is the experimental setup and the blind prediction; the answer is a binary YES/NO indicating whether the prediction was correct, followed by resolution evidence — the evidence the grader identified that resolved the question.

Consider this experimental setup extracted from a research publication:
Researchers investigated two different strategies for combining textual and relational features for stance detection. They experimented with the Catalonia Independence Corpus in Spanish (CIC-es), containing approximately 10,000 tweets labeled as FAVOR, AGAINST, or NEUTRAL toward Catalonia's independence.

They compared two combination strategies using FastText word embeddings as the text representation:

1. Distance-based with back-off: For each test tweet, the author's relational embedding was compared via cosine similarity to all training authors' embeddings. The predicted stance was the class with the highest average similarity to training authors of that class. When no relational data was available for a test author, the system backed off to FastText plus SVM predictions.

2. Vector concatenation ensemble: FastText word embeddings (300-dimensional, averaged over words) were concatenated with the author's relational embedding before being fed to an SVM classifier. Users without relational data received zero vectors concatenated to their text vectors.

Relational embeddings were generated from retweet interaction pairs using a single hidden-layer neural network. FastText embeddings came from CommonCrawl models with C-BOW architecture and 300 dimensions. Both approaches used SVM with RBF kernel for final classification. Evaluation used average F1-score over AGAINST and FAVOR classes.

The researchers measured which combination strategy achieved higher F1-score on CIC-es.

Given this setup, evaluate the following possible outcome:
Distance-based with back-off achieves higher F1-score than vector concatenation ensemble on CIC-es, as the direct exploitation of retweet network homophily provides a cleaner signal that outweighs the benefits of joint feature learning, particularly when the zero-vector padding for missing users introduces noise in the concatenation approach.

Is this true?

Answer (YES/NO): NO